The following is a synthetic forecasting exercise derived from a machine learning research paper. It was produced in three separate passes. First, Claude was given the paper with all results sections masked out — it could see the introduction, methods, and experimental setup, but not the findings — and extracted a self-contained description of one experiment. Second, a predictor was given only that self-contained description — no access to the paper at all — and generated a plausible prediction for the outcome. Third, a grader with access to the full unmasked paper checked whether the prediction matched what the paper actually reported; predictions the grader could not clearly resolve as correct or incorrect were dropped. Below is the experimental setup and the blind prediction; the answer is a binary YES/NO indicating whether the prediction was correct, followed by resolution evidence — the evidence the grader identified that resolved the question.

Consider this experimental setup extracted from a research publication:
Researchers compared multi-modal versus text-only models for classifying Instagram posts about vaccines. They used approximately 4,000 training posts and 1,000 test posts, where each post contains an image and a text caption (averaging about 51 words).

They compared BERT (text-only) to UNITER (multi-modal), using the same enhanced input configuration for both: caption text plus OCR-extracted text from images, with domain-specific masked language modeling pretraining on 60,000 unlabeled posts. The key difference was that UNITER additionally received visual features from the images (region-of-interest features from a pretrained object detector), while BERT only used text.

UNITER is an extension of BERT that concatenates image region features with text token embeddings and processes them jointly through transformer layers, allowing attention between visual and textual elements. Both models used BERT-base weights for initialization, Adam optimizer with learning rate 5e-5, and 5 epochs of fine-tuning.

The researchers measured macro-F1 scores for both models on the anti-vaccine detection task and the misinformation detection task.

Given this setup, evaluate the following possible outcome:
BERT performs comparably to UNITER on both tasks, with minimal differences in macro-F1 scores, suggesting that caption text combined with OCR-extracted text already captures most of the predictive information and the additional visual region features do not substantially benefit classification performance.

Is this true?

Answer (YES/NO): NO